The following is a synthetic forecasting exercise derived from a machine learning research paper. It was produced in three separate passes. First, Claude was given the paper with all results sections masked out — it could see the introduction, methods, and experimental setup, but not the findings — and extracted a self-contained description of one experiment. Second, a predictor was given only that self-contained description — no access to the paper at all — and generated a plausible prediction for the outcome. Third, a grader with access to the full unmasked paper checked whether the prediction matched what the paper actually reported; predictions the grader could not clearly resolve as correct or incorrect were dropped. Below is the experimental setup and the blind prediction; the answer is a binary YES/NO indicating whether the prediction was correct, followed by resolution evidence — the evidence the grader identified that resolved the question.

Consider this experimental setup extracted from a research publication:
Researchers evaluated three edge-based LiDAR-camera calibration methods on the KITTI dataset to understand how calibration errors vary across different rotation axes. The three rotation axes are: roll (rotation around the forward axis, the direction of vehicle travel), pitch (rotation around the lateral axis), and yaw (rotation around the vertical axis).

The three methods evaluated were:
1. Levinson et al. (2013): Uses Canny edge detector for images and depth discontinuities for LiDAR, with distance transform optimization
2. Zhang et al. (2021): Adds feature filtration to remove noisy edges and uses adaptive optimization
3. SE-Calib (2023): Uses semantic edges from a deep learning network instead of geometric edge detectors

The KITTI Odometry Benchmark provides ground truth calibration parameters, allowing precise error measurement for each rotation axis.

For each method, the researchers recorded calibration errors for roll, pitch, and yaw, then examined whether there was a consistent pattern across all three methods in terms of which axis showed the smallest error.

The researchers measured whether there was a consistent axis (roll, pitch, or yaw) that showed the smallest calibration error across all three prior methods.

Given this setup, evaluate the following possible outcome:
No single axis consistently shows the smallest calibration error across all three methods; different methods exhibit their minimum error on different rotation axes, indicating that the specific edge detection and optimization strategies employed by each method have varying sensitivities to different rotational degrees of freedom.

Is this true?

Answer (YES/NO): YES